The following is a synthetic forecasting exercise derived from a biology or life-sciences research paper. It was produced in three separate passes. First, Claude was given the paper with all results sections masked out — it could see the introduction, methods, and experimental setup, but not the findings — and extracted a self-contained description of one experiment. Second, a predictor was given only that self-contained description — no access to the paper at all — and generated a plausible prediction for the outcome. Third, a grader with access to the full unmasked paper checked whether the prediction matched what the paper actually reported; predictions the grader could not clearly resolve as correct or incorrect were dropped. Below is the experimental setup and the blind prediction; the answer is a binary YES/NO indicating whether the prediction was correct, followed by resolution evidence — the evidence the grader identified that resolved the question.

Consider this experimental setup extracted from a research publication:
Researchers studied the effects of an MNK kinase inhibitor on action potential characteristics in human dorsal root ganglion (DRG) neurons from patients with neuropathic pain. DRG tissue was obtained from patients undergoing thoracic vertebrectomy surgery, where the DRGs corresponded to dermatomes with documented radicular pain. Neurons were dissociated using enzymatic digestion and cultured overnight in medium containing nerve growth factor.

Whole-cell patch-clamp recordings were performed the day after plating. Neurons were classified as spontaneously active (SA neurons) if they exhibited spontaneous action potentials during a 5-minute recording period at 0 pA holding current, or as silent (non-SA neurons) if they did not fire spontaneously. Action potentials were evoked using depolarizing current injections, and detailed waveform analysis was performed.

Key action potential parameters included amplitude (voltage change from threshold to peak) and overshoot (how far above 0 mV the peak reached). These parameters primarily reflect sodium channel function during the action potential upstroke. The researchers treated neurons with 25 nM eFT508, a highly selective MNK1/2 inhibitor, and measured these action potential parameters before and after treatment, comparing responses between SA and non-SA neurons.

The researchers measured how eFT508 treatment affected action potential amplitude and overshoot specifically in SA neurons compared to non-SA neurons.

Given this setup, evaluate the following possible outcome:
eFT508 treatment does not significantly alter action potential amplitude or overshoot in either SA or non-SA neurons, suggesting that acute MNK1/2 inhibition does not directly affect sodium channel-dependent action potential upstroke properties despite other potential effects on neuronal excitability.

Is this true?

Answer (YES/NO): NO